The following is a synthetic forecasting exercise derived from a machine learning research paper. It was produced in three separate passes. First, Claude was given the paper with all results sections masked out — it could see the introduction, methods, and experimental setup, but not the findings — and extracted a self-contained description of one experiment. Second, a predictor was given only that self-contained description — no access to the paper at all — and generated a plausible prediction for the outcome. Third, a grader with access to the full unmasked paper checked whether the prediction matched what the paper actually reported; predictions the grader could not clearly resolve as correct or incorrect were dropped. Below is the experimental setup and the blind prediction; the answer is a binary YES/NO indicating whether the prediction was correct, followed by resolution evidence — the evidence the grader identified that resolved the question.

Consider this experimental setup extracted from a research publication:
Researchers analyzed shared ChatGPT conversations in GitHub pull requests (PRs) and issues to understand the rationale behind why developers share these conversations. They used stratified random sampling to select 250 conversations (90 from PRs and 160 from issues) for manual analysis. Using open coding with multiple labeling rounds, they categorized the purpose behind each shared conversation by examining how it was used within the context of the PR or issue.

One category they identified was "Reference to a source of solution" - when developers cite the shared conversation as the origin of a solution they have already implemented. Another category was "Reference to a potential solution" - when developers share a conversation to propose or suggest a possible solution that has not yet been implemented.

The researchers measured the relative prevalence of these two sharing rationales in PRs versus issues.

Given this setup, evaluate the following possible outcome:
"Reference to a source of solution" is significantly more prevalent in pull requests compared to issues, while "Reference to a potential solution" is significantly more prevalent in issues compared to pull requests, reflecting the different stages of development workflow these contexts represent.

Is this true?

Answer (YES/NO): YES